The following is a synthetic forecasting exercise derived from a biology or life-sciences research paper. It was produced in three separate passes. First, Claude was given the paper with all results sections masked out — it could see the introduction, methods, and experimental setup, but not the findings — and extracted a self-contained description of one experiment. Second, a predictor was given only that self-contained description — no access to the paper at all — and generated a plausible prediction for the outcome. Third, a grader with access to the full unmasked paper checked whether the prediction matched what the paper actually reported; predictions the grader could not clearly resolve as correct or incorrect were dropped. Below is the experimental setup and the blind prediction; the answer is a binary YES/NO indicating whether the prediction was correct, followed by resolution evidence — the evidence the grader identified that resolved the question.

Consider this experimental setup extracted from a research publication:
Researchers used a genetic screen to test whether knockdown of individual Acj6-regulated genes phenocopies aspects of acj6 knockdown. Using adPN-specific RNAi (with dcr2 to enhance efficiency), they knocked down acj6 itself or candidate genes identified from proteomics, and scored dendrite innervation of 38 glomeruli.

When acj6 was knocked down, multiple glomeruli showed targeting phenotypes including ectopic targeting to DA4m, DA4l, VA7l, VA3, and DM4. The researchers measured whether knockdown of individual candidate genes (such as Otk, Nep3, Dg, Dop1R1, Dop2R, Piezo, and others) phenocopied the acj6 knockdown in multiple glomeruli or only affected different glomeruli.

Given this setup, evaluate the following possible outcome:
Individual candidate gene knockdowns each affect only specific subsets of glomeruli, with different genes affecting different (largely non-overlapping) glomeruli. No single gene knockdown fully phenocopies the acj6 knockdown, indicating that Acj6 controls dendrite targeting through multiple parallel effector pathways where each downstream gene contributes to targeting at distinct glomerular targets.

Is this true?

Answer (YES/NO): NO